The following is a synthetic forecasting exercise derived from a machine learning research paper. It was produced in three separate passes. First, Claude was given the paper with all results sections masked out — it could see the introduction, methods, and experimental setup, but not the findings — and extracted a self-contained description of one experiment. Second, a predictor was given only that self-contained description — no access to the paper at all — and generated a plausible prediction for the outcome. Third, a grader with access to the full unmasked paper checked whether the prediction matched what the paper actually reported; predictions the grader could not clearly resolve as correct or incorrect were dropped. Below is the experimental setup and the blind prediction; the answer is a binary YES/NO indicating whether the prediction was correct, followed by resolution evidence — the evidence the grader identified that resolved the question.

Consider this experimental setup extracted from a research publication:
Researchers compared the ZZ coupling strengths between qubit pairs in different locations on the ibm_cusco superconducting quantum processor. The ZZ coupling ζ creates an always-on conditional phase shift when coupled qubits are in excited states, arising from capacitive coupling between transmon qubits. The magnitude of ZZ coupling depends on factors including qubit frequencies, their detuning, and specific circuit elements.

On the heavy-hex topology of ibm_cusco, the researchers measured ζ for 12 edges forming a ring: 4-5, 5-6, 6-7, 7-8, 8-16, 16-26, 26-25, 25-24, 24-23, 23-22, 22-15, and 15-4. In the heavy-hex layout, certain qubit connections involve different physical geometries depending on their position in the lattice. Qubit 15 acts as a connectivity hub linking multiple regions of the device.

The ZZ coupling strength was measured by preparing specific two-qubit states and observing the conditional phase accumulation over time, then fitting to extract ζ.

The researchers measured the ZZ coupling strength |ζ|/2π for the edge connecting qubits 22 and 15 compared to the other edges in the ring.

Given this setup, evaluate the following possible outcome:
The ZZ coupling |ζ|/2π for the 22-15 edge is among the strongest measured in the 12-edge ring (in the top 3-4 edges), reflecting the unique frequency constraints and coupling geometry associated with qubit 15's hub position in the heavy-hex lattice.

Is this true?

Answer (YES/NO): NO